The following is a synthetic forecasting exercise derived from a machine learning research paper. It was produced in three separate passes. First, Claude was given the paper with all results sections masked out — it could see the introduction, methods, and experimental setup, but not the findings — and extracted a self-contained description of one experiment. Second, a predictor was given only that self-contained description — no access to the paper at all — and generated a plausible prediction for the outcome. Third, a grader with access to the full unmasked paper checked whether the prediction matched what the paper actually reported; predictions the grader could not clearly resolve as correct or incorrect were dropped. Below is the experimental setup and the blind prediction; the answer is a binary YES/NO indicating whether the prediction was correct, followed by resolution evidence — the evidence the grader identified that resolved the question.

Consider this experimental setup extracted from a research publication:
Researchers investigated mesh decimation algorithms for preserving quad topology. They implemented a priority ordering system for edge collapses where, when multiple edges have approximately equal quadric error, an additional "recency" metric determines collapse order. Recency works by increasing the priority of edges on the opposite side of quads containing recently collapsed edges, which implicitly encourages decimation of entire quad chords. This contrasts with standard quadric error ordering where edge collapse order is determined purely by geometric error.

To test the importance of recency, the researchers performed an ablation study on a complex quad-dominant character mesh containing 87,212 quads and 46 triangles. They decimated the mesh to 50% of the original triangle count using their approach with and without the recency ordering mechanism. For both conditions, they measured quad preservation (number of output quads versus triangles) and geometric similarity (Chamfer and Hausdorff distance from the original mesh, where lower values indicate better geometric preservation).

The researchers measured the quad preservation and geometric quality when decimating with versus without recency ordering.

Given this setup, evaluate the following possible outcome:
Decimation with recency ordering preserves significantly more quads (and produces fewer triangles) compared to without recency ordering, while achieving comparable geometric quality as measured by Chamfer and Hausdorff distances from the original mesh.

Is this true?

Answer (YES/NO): NO